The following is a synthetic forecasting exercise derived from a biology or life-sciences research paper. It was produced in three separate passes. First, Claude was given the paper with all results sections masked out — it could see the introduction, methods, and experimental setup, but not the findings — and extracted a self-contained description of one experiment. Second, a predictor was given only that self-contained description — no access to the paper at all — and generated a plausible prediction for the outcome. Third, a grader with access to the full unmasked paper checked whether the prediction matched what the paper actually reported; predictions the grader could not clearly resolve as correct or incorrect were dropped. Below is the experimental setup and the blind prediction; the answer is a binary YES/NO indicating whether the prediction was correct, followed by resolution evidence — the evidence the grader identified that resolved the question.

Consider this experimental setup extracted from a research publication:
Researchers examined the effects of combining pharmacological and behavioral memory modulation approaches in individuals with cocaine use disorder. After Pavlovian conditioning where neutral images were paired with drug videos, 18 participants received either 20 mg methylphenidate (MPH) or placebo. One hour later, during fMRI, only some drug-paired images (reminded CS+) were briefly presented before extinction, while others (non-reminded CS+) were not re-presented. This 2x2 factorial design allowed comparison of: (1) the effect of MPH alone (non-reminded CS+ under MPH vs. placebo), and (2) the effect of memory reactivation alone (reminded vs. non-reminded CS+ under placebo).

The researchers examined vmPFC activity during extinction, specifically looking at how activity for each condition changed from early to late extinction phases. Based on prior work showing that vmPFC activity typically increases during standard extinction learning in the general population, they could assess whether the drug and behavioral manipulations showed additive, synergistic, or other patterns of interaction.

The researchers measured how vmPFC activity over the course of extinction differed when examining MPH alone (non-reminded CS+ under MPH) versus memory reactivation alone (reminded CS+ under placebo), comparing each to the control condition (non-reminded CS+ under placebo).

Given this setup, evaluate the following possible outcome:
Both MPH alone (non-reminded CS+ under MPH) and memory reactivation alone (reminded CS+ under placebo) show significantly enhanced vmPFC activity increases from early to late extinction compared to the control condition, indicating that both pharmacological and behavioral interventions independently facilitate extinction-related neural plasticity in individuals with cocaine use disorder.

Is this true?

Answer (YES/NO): NO